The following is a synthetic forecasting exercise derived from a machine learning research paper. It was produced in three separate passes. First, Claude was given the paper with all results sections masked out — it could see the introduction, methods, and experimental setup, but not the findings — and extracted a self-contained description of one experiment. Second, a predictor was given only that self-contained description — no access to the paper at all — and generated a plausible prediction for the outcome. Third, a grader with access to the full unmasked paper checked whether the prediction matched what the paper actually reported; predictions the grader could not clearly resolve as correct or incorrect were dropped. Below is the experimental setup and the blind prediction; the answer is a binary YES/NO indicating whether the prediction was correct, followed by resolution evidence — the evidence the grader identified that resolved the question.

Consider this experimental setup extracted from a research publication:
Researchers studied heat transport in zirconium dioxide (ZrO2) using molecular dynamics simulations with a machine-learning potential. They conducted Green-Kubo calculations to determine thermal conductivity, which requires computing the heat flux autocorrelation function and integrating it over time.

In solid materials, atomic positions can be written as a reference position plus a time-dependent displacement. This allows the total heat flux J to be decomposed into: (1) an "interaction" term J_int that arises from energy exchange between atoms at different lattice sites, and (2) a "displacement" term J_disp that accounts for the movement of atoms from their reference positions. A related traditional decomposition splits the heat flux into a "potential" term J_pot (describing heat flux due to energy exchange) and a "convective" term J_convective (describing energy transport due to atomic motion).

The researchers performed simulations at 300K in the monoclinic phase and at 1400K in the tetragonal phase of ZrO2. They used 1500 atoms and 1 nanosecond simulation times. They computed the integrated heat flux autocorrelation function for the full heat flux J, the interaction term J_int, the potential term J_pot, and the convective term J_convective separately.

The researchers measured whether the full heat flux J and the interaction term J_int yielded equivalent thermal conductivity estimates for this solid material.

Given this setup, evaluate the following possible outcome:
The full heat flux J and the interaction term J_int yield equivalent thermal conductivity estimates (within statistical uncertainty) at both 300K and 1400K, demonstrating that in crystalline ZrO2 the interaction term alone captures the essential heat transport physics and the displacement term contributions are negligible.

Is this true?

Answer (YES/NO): YES